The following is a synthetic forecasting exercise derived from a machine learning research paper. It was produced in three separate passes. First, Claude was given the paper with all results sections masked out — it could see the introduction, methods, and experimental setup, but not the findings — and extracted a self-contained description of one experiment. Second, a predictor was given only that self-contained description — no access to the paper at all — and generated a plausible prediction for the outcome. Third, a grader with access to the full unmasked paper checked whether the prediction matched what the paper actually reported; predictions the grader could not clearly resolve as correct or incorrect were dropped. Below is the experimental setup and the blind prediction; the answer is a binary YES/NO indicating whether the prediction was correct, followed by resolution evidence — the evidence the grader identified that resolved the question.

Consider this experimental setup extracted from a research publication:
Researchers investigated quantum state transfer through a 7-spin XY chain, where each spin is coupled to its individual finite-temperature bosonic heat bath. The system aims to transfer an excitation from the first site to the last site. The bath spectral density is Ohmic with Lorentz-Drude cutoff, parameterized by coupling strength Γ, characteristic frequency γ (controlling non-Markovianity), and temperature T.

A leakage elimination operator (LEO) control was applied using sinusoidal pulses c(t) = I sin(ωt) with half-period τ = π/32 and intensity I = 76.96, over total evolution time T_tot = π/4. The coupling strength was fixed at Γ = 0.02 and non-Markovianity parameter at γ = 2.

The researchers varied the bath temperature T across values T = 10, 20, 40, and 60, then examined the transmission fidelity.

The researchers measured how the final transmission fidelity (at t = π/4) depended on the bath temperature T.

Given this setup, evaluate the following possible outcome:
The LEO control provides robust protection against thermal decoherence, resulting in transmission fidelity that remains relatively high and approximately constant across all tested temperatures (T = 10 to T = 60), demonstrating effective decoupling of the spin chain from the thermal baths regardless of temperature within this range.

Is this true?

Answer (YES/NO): NO